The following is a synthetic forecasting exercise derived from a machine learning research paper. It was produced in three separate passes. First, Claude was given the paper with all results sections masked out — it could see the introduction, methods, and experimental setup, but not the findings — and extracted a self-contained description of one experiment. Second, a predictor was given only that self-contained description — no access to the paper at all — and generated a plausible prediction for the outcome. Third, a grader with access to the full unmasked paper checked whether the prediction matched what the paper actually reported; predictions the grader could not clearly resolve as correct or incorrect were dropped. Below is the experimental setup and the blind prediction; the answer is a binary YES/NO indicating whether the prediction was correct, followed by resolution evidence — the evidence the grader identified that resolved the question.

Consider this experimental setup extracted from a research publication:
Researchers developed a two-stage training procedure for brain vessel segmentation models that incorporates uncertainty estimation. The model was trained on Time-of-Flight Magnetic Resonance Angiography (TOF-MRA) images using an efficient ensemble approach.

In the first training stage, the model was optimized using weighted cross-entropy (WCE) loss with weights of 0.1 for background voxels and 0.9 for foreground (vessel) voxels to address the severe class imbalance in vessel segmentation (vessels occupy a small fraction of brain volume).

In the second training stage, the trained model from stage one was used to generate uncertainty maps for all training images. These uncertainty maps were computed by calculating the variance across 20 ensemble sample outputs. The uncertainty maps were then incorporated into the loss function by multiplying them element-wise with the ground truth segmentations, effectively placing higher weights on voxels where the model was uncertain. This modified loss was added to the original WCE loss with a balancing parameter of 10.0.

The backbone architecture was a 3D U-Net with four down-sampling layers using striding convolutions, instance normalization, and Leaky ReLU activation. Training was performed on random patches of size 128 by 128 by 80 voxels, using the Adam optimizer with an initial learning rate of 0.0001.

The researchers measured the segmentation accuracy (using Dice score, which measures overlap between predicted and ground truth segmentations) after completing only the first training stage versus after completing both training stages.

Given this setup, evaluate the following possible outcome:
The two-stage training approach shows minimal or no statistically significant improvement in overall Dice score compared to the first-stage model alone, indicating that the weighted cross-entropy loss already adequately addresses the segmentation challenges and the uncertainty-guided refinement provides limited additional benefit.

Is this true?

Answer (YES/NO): NO